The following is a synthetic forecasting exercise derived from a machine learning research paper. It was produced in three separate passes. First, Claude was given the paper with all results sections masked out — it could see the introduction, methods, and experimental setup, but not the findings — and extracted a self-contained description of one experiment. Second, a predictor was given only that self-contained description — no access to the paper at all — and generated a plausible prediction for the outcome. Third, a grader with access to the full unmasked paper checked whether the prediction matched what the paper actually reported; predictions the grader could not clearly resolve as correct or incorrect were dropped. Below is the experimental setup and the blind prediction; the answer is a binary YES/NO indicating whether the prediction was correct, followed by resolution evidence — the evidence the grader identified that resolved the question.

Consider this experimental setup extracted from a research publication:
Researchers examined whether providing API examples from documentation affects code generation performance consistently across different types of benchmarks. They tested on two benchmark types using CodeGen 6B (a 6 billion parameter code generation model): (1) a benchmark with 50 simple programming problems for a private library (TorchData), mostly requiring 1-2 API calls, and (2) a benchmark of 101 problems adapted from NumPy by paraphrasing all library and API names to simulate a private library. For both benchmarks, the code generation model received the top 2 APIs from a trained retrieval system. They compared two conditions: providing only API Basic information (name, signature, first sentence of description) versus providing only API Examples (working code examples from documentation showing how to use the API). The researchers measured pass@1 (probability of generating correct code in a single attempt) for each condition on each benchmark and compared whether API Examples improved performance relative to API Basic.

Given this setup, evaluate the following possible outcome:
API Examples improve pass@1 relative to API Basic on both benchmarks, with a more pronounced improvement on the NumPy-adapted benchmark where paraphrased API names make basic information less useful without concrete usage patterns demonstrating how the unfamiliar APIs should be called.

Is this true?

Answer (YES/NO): NO